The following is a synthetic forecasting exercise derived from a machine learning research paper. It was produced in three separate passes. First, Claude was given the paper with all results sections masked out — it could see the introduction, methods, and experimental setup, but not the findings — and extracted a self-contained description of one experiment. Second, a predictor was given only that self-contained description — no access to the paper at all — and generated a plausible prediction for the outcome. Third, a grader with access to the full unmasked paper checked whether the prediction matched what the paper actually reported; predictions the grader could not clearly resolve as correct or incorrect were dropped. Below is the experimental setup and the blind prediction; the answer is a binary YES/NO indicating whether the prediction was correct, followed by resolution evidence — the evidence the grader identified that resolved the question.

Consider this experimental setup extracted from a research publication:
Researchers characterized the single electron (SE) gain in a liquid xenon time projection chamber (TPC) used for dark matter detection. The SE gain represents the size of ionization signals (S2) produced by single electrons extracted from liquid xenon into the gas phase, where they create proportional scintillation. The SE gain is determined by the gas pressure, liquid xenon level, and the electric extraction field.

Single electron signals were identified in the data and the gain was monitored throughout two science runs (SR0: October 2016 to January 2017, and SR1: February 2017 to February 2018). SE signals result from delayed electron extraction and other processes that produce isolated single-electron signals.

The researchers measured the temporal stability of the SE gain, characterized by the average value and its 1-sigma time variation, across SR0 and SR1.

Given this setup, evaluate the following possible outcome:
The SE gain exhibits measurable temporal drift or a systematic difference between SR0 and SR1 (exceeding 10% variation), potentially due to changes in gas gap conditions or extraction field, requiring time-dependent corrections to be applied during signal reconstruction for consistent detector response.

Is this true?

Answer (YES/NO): NO